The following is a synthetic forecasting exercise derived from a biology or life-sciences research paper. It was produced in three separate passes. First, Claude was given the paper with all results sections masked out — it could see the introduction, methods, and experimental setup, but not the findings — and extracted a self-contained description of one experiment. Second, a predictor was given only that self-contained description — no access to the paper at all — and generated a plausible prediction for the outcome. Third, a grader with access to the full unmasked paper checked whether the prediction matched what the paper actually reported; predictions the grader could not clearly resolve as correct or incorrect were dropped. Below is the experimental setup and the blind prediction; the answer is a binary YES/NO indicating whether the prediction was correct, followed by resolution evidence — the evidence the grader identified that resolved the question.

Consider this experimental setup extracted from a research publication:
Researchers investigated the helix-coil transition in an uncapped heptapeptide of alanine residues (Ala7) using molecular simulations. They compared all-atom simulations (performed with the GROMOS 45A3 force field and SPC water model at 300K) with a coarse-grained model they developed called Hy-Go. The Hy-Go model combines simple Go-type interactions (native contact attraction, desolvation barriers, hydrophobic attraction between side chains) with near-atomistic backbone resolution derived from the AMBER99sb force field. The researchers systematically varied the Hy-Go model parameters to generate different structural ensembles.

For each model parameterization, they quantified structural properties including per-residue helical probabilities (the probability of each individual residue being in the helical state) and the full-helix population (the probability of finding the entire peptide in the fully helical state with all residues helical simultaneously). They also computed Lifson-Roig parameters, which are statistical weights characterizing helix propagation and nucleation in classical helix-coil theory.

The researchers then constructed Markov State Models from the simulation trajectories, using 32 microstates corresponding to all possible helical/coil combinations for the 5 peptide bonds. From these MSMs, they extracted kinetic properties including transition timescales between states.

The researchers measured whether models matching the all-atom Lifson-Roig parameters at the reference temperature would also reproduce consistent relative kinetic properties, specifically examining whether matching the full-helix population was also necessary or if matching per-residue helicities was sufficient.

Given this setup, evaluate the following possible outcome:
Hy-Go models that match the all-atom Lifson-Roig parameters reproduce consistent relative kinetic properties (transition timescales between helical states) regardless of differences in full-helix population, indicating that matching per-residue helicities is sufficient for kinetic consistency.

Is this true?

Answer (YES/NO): NO